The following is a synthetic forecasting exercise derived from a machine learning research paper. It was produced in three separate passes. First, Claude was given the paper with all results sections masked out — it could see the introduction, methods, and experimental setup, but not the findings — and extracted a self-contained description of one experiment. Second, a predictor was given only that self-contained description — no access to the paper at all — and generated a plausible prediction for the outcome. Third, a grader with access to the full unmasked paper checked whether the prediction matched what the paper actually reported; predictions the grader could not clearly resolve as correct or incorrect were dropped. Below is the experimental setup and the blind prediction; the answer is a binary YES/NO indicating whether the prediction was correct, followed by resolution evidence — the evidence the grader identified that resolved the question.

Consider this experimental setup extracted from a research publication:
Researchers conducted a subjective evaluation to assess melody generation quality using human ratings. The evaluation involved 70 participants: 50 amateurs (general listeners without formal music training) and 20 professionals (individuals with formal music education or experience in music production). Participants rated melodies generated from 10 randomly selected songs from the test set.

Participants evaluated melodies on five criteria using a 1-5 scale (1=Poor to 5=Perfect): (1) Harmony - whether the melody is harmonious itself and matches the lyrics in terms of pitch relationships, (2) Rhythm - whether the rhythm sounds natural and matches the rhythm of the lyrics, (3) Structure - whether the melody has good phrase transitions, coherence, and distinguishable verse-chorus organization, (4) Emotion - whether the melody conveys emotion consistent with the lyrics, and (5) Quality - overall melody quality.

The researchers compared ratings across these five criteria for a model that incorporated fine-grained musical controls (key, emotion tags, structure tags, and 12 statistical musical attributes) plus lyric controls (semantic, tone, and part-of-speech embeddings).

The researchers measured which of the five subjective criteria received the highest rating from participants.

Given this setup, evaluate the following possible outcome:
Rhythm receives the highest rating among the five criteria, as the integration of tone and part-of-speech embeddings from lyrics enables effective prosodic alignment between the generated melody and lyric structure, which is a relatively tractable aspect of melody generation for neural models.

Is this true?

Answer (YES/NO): NO